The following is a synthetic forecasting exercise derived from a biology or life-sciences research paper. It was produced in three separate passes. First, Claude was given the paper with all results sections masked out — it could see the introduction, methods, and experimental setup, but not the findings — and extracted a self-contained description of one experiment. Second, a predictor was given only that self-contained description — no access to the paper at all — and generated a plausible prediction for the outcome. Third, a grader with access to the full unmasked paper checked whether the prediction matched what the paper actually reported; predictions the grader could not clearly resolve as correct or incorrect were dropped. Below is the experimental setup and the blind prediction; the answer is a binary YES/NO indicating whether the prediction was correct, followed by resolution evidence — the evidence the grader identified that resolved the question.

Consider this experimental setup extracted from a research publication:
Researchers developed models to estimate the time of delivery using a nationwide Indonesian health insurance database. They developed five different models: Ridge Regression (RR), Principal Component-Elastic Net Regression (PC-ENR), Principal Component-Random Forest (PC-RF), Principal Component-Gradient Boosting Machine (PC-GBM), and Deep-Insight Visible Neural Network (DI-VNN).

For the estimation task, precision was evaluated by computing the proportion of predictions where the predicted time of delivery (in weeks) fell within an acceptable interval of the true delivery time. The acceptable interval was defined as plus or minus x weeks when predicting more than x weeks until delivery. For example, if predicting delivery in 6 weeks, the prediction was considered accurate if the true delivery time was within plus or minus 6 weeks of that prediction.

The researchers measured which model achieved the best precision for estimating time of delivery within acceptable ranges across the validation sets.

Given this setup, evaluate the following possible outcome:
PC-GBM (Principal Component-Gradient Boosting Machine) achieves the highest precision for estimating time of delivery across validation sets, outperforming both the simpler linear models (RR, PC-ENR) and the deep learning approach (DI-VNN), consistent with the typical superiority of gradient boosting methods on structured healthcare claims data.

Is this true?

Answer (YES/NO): NO